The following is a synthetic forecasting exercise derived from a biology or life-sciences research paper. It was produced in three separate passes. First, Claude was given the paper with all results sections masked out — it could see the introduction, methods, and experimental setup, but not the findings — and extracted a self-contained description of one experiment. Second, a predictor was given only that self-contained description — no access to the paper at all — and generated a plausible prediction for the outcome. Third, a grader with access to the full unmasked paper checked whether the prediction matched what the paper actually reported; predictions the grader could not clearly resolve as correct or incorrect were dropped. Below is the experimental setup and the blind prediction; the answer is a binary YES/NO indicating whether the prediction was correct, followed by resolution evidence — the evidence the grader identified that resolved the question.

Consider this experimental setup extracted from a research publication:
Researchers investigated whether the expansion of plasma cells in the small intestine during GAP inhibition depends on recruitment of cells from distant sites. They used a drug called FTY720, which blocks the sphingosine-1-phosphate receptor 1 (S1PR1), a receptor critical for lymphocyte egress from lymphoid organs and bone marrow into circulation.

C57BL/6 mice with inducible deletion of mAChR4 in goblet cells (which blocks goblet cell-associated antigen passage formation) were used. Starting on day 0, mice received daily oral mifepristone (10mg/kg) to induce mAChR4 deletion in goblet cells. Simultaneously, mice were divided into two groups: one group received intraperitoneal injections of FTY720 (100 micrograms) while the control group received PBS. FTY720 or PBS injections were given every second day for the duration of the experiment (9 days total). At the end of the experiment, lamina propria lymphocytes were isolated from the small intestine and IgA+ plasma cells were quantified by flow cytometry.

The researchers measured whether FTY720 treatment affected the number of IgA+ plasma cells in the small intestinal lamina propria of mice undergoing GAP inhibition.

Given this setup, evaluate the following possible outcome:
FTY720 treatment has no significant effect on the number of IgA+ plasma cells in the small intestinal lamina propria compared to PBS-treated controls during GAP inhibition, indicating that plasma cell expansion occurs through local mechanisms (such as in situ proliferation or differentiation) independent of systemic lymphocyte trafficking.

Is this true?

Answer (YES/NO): NO